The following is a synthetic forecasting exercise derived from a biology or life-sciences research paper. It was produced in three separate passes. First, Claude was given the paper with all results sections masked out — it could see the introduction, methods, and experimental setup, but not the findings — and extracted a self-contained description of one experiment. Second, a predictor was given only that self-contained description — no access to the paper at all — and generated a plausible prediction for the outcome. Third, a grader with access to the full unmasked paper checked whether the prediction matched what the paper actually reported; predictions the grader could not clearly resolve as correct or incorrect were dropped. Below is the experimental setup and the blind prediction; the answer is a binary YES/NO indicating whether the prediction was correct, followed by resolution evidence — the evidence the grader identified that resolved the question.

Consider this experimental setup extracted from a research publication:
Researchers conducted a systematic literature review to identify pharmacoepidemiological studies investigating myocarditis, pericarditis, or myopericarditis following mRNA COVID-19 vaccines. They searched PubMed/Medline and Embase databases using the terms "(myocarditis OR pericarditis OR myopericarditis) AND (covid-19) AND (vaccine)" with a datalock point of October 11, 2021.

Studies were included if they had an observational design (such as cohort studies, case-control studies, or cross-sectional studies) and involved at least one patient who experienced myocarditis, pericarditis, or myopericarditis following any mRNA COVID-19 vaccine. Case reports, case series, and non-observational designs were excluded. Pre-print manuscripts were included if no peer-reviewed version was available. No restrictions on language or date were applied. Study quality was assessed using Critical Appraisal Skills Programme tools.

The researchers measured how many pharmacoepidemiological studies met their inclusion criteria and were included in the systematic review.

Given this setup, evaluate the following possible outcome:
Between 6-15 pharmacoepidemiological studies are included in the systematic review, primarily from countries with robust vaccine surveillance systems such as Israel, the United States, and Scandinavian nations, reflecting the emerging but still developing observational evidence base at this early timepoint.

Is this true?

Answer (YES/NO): YES